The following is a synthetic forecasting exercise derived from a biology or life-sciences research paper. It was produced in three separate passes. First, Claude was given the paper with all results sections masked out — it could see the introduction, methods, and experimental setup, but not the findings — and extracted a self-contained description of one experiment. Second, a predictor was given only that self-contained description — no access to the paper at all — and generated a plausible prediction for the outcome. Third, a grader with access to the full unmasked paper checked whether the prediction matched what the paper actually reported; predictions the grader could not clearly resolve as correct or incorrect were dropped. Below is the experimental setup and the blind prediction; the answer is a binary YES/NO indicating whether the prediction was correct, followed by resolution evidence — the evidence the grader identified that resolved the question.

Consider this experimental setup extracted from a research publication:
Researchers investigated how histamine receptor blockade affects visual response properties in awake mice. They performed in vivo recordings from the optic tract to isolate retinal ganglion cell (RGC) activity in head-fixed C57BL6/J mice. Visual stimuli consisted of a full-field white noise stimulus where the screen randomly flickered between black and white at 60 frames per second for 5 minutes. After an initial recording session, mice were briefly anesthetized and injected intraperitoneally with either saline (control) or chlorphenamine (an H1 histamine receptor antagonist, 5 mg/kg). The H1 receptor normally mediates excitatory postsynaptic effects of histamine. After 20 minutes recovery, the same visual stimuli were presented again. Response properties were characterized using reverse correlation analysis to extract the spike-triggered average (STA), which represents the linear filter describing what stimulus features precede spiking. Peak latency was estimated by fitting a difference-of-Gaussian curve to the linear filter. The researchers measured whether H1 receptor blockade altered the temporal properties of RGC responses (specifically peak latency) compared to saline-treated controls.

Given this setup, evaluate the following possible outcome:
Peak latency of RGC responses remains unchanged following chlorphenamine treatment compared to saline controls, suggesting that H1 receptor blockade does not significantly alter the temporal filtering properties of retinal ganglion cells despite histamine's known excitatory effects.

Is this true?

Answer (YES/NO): NO